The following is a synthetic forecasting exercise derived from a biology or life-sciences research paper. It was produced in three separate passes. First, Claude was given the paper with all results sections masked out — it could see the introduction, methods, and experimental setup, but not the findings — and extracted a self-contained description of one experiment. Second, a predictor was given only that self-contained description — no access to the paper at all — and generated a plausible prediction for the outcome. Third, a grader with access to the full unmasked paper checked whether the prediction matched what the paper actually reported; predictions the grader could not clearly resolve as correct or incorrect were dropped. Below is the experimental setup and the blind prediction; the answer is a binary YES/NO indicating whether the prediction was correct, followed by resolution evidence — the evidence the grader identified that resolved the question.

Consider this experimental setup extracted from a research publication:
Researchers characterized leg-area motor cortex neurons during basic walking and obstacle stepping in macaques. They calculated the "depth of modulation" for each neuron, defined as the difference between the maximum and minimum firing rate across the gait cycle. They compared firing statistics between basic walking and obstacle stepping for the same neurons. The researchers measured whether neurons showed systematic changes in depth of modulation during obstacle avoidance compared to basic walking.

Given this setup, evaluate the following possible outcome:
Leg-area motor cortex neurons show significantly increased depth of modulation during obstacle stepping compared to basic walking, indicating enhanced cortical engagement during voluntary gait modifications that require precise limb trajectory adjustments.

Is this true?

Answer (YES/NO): YES